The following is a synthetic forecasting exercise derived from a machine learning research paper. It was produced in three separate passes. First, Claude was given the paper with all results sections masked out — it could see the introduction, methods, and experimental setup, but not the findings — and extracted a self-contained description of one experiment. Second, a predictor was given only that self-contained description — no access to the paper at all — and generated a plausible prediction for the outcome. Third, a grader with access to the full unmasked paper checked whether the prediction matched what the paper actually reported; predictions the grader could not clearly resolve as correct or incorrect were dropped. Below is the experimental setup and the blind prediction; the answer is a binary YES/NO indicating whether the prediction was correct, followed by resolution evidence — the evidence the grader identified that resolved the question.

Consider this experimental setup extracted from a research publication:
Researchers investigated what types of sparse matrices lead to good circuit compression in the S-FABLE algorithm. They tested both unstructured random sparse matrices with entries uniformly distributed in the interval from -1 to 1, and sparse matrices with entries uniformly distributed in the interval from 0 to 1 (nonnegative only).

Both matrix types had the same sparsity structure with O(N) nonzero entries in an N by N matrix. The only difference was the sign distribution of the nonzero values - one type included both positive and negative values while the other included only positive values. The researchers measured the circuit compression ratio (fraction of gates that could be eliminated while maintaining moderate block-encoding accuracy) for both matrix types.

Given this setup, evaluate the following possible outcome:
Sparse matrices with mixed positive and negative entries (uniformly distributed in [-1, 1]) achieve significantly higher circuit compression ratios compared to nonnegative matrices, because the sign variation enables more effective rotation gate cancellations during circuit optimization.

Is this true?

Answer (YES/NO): YES